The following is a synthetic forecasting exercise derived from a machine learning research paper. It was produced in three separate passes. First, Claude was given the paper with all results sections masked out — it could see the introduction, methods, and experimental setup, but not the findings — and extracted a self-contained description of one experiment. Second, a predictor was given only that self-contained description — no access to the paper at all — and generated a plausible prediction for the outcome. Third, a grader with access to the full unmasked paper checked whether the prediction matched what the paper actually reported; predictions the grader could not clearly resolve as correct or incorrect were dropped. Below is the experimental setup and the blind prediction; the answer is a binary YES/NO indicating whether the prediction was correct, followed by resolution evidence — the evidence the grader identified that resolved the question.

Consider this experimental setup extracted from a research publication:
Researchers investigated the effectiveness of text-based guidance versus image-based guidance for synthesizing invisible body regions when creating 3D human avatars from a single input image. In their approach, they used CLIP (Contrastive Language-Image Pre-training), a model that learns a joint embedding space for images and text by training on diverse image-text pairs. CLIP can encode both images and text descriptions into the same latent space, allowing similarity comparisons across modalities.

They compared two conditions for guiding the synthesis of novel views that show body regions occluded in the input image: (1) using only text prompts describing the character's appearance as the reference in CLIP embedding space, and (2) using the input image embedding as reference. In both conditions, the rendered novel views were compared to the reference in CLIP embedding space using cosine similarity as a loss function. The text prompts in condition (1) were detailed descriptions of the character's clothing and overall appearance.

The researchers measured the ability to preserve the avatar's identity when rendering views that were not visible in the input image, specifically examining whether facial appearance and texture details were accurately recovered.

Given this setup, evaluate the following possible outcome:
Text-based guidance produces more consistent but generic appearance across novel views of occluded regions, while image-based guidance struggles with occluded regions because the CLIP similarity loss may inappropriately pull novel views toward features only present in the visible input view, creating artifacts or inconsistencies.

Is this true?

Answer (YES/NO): NO